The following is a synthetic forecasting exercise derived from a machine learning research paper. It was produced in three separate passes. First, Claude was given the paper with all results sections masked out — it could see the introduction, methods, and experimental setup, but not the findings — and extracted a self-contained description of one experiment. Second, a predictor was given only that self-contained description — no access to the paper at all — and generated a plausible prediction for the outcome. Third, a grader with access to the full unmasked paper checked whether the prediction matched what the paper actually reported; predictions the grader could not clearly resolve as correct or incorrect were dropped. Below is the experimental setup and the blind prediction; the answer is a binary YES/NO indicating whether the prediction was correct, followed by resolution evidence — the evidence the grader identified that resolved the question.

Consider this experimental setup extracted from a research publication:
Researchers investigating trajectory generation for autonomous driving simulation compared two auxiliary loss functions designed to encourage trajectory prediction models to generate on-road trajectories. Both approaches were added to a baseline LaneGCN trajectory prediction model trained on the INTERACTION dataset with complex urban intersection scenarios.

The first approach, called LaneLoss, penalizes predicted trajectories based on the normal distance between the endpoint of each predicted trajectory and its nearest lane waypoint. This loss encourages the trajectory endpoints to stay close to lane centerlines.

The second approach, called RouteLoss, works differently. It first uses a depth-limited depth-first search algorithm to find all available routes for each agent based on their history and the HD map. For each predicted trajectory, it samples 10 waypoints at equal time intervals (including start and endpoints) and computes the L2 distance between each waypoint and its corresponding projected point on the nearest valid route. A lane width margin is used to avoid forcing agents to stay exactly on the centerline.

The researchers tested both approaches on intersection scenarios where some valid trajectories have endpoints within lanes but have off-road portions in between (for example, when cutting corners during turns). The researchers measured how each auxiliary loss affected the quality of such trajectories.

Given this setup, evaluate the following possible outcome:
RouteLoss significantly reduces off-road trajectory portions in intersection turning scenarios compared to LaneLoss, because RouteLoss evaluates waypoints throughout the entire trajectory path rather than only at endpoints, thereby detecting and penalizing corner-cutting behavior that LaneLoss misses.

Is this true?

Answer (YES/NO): NO